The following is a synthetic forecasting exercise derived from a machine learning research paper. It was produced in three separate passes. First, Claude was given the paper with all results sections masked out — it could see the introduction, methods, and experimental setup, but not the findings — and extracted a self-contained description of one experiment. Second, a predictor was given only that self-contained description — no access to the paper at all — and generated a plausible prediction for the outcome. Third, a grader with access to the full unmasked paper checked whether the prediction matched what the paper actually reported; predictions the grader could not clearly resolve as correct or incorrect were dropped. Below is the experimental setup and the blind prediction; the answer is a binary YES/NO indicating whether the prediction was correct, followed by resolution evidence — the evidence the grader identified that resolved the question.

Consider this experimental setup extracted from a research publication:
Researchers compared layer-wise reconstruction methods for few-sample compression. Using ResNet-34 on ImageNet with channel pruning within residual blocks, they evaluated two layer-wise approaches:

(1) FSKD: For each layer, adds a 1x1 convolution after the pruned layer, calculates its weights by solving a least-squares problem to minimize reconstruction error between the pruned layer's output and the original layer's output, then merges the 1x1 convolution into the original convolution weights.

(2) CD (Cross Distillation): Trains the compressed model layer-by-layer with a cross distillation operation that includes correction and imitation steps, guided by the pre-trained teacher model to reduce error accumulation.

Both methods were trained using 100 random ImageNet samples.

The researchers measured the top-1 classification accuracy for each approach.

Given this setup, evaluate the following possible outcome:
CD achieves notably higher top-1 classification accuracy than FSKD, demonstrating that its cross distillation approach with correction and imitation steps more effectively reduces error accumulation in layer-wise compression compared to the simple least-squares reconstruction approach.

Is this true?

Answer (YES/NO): YES